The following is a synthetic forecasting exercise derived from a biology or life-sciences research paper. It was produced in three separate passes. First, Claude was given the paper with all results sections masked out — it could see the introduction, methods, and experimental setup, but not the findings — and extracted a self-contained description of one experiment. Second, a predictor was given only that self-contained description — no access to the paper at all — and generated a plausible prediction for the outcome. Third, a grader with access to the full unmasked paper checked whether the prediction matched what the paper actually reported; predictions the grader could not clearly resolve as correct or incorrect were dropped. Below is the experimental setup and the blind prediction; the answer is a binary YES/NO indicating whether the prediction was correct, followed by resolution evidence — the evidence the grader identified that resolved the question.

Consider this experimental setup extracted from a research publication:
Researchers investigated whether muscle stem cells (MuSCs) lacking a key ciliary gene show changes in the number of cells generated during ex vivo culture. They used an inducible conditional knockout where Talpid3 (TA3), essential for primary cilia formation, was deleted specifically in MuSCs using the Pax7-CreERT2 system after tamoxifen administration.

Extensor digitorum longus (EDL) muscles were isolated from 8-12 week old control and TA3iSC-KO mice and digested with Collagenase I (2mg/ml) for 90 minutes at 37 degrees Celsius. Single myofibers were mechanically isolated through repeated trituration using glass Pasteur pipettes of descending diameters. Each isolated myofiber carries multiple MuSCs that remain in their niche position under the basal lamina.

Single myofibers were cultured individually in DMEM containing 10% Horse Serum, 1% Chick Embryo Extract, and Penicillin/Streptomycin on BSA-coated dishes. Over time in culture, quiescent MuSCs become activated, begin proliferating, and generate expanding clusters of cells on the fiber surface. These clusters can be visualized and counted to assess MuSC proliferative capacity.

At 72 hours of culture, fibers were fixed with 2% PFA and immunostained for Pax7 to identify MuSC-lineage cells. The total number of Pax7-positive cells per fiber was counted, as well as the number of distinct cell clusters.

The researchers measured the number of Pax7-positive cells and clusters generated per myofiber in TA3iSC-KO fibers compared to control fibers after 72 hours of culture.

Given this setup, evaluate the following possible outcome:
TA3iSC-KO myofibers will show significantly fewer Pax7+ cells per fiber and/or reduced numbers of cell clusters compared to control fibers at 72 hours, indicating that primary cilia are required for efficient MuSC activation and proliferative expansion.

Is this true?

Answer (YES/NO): YES